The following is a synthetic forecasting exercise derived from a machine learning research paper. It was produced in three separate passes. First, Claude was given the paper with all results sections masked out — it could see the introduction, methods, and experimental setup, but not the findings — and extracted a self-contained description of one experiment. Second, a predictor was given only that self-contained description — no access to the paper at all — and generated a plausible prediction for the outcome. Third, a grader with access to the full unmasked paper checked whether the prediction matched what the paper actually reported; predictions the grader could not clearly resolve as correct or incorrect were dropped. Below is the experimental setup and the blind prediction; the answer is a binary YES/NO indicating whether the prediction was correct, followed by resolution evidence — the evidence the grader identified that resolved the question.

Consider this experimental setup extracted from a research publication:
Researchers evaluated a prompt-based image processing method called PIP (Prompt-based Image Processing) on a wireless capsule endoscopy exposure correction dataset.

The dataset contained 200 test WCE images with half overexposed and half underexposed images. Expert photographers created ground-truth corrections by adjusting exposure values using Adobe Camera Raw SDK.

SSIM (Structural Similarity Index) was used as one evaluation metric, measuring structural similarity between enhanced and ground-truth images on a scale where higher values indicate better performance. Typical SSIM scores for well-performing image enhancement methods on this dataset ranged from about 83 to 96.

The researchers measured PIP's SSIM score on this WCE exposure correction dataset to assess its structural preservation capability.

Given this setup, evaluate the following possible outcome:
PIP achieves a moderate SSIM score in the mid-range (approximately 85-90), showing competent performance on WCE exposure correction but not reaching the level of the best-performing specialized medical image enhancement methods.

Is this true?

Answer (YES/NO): NO